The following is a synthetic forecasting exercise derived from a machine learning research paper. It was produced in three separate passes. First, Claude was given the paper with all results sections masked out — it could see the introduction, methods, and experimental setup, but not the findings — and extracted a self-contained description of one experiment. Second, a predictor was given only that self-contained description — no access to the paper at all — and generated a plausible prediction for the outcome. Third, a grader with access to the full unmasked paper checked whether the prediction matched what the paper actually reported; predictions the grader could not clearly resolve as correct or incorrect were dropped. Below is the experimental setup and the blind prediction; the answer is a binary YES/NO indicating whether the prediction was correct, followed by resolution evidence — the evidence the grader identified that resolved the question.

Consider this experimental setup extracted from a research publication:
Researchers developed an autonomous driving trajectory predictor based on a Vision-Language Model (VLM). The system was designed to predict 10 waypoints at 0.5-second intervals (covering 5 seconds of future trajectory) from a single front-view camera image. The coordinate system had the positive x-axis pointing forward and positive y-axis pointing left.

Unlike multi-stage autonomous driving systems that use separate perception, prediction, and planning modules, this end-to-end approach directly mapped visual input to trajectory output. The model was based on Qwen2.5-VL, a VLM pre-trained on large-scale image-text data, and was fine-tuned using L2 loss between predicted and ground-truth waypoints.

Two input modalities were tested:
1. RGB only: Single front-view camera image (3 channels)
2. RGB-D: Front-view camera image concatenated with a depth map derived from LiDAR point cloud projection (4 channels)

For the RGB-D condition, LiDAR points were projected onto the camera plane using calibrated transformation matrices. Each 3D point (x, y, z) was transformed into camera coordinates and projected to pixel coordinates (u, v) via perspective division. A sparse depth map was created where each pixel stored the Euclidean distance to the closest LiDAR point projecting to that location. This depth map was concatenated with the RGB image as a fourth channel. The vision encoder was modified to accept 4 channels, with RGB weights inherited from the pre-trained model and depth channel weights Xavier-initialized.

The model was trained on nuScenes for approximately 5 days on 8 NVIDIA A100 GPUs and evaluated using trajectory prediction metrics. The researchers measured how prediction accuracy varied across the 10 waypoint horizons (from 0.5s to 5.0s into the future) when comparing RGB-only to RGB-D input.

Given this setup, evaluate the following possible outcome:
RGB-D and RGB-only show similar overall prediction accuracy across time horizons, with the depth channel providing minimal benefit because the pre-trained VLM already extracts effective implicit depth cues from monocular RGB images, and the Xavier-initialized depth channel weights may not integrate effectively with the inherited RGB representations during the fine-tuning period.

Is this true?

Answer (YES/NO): NO